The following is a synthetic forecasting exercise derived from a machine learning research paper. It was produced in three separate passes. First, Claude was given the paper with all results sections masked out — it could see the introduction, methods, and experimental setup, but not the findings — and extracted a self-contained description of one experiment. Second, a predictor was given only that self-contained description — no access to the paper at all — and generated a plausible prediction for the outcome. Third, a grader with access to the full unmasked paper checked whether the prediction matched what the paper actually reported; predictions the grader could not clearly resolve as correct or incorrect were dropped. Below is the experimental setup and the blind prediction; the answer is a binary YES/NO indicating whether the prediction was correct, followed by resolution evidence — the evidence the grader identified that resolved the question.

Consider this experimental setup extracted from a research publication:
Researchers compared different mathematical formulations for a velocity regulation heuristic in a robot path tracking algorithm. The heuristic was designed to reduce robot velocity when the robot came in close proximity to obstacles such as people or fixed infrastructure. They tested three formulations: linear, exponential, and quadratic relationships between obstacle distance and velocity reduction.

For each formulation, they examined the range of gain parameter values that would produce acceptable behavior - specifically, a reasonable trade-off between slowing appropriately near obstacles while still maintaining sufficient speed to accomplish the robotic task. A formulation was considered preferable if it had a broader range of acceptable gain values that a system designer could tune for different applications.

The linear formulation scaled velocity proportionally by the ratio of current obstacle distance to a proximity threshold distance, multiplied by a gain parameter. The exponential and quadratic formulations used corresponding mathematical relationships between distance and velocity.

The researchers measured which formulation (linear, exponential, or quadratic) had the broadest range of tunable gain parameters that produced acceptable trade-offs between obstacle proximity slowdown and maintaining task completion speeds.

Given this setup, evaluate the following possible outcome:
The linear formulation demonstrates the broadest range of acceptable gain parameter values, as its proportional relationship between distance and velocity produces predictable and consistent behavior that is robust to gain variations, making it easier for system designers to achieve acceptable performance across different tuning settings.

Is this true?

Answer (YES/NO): YES